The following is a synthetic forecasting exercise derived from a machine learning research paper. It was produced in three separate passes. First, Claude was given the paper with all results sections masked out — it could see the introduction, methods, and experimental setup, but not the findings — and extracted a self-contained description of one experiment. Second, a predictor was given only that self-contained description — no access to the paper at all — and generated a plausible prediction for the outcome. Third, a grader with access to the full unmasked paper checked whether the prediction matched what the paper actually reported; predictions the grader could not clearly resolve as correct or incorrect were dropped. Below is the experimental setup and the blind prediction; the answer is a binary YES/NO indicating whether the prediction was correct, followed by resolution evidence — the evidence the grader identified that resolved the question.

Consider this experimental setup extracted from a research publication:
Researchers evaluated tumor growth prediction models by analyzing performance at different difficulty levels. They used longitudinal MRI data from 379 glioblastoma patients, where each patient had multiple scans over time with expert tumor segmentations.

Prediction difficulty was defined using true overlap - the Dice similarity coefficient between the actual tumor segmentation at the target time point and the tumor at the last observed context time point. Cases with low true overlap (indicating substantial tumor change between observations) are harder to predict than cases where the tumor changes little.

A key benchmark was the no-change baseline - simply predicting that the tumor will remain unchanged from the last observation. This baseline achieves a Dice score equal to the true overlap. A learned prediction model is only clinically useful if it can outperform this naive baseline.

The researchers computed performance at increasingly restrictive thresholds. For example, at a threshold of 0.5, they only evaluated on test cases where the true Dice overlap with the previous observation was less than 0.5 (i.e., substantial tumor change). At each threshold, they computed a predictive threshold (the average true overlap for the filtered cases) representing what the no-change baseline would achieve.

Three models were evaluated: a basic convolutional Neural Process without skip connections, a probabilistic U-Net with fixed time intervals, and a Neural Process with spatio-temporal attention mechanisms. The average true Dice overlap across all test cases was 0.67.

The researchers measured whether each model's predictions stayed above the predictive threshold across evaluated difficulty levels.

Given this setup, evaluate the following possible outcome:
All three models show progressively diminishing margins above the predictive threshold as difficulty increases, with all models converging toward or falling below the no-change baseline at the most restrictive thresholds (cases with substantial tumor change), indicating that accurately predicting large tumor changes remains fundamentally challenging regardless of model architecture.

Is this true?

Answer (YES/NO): NO